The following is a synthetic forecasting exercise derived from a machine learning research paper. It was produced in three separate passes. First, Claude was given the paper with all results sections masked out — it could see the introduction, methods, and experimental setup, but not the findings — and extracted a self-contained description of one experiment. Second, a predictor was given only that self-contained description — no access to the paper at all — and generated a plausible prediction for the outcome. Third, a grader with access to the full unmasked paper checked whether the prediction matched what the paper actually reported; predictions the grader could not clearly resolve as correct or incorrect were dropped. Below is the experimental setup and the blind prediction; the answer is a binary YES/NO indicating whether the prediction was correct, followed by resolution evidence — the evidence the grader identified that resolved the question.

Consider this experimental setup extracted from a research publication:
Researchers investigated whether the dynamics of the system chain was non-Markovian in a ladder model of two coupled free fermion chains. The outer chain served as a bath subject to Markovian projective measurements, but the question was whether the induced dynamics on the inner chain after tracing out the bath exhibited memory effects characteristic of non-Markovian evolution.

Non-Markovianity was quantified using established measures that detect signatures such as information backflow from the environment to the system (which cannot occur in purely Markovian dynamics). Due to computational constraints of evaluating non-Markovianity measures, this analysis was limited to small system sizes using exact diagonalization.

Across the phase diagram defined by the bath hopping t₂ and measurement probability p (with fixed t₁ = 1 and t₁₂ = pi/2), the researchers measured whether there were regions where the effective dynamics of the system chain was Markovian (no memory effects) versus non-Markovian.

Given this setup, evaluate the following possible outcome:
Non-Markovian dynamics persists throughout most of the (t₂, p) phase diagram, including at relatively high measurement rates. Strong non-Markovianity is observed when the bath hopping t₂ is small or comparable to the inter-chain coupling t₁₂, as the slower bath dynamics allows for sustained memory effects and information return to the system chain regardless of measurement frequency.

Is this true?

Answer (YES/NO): NO